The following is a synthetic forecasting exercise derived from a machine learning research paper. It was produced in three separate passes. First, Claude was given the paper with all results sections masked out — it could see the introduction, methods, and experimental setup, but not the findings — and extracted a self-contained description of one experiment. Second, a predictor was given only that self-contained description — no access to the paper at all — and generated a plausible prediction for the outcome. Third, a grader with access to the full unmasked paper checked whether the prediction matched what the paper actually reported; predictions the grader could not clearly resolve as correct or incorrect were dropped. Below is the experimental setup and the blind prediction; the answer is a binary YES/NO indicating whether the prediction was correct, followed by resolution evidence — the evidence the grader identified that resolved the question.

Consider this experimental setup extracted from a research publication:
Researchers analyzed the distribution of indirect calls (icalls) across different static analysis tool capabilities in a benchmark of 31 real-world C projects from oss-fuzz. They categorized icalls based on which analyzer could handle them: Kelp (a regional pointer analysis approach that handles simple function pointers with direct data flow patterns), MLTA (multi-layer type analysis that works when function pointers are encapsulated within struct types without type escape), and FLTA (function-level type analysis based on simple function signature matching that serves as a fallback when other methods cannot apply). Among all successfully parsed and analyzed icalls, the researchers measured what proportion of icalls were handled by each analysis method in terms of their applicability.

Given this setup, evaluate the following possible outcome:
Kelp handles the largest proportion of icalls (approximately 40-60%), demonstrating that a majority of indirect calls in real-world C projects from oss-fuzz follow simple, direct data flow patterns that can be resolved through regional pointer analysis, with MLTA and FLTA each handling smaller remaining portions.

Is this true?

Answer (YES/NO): NO